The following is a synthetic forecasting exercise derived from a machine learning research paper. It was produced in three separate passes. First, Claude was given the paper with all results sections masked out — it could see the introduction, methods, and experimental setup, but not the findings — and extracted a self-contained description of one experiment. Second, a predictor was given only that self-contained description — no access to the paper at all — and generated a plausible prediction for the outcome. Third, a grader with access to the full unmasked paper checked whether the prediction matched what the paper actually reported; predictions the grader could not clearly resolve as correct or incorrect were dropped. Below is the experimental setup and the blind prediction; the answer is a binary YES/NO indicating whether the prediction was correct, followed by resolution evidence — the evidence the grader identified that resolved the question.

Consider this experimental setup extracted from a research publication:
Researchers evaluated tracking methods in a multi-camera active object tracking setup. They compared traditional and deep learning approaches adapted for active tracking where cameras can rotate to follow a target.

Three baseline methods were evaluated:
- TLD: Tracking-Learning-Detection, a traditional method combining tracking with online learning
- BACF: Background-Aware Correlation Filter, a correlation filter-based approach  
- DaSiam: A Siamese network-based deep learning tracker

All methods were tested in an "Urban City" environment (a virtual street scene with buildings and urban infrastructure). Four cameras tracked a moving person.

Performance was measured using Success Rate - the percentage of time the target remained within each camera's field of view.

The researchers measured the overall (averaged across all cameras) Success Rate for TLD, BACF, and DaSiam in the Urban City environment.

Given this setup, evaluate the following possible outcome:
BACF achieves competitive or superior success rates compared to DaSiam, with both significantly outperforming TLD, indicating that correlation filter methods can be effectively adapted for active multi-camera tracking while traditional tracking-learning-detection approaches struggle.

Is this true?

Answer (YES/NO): NO